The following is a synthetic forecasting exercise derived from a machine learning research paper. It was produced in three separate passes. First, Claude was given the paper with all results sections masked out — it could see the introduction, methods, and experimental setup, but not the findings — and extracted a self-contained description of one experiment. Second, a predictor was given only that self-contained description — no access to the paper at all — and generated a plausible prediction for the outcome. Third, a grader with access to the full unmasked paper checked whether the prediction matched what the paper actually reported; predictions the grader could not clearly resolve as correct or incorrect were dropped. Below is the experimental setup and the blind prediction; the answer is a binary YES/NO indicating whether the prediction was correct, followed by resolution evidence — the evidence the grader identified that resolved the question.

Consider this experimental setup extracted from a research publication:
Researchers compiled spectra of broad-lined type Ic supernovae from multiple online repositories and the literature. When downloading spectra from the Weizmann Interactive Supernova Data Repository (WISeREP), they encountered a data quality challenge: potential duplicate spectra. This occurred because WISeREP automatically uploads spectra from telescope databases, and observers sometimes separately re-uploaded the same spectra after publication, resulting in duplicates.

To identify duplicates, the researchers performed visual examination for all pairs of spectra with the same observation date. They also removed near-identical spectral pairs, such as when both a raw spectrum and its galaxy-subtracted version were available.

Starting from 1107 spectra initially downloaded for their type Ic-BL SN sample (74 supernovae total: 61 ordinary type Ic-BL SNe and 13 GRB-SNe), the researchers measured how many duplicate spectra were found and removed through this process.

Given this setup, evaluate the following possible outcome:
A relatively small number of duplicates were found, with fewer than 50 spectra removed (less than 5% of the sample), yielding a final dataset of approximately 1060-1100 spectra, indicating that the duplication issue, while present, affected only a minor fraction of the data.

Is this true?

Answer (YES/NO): NO